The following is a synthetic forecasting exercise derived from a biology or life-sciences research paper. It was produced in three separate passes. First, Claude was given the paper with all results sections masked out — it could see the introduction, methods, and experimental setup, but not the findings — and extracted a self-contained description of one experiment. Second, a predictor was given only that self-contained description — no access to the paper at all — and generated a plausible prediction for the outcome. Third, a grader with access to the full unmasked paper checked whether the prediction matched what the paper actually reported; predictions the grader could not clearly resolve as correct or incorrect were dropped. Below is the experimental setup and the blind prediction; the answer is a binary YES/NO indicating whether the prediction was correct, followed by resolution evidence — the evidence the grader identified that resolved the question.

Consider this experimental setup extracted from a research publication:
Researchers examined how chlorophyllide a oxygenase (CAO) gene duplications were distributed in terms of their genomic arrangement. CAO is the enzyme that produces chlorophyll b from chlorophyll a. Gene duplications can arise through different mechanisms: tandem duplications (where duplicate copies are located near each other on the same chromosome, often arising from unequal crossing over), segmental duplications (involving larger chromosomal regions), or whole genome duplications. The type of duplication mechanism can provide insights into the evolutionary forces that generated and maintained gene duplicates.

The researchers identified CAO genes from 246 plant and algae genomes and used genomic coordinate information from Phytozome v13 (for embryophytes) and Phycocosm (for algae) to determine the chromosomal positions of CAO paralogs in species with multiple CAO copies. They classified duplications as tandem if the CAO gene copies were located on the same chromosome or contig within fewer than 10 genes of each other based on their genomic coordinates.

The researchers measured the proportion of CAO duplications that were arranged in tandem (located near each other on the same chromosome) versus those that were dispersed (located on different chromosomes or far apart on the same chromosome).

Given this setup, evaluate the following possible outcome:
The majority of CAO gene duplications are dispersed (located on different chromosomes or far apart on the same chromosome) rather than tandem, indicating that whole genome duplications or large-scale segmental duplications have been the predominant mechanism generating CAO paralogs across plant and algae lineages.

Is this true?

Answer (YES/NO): YES